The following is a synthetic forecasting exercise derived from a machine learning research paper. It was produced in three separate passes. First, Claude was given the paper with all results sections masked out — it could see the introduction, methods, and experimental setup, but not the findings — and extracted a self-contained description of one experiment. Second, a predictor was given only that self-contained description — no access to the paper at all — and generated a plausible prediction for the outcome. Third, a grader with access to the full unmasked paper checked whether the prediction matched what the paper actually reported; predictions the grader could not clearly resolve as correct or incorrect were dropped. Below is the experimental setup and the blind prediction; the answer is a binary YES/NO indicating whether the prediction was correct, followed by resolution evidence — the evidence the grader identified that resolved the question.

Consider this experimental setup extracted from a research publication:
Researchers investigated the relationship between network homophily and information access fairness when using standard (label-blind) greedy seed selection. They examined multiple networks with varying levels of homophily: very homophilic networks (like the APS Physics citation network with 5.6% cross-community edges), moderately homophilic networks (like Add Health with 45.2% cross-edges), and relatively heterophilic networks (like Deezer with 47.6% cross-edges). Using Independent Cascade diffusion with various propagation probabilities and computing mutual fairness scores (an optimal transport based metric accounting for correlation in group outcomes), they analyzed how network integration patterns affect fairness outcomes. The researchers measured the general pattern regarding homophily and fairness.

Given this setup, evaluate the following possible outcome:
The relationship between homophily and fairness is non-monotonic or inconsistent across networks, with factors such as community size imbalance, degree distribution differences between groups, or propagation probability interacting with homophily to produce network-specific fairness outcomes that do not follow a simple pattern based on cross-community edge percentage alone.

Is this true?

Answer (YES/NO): YES